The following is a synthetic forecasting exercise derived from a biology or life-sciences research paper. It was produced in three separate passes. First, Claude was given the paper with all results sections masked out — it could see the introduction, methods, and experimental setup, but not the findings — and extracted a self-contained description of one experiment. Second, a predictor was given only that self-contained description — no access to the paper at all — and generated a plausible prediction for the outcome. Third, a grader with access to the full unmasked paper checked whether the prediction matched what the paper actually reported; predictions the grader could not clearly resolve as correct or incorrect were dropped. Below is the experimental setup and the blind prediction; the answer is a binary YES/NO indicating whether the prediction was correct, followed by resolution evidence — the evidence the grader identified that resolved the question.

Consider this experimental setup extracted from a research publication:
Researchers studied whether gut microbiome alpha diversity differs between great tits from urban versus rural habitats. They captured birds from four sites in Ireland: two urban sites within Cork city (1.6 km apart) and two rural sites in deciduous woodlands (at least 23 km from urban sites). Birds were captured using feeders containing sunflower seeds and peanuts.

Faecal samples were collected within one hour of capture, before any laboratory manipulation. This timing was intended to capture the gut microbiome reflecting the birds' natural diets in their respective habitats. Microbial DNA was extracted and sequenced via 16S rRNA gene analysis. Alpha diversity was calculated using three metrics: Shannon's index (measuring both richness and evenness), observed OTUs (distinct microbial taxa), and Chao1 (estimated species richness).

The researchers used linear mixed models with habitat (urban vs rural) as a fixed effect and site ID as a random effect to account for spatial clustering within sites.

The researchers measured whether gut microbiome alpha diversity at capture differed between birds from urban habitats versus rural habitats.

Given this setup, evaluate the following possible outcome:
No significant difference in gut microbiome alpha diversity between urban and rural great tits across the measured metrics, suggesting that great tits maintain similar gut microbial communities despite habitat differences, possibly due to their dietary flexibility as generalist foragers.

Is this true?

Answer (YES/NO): YES